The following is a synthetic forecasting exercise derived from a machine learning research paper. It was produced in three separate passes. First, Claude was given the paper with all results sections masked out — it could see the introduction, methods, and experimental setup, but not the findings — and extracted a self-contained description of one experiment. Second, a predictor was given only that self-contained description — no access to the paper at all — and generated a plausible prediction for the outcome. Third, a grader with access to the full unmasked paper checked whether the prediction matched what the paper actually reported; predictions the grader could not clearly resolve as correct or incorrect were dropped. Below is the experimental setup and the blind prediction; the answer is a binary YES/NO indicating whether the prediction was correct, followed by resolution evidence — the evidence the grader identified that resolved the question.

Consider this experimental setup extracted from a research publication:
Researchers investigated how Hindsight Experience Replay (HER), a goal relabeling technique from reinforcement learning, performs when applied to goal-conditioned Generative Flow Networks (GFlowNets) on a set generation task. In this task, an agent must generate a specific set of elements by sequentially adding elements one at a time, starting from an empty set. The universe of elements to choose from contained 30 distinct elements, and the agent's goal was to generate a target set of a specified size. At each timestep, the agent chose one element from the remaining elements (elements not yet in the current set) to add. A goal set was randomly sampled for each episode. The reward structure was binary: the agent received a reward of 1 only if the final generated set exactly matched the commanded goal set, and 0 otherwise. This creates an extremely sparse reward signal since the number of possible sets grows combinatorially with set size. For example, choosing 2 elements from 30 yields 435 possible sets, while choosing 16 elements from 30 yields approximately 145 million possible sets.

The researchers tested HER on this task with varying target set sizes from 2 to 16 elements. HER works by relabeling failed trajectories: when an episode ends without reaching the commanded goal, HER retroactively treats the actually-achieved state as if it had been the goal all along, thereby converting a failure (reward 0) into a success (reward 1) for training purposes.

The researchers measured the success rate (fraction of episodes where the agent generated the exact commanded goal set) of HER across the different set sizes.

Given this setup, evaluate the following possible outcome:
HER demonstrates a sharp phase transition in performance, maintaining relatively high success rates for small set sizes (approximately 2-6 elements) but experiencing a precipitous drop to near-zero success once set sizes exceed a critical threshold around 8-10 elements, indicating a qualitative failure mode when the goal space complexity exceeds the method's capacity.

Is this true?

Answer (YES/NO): NO